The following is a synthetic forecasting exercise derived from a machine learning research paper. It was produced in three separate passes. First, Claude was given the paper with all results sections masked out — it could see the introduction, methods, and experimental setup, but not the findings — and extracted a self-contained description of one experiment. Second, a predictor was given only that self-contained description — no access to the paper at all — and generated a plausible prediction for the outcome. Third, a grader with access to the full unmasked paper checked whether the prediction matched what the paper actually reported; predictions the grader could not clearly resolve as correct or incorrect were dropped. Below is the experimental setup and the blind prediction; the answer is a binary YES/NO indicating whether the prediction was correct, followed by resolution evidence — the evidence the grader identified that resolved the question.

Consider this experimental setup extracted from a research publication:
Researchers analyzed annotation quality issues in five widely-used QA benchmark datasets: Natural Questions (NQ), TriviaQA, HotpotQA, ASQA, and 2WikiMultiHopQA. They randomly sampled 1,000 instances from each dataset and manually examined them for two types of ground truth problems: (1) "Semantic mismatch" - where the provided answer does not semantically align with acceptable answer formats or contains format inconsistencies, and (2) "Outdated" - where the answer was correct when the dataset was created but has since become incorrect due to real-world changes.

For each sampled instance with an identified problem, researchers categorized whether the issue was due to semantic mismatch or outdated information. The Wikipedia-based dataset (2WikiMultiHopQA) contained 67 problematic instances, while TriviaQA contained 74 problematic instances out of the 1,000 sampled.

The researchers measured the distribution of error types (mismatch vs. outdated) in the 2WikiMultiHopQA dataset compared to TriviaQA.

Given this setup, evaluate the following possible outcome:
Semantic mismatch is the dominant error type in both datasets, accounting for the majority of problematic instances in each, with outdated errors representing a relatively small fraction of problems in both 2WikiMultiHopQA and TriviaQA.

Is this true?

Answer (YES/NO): NO